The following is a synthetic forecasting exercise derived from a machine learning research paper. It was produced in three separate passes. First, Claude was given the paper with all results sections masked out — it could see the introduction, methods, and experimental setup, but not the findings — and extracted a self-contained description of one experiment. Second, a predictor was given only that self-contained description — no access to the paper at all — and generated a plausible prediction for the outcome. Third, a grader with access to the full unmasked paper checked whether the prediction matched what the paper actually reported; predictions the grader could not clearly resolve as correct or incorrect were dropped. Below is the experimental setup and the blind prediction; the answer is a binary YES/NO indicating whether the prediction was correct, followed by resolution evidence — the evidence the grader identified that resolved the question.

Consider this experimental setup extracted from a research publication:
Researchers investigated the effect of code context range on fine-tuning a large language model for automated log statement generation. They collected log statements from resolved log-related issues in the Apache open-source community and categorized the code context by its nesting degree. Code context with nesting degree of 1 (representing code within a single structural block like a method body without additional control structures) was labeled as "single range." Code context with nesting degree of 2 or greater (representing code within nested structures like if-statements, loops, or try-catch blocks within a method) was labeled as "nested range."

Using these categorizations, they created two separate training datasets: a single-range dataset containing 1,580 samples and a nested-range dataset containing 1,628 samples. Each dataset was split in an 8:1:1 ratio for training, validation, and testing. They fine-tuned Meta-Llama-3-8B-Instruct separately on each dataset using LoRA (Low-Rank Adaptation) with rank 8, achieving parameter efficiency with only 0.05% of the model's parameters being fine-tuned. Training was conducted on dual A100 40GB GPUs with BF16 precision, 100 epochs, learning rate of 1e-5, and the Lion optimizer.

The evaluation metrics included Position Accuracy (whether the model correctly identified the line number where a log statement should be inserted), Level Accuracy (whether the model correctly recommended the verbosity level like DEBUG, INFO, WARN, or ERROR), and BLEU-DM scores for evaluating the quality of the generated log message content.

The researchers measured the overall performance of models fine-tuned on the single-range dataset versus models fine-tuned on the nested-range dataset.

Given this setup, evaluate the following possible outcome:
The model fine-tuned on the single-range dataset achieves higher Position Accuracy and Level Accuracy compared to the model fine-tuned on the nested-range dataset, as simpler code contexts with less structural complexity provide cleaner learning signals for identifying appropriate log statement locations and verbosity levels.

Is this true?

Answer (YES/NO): NO